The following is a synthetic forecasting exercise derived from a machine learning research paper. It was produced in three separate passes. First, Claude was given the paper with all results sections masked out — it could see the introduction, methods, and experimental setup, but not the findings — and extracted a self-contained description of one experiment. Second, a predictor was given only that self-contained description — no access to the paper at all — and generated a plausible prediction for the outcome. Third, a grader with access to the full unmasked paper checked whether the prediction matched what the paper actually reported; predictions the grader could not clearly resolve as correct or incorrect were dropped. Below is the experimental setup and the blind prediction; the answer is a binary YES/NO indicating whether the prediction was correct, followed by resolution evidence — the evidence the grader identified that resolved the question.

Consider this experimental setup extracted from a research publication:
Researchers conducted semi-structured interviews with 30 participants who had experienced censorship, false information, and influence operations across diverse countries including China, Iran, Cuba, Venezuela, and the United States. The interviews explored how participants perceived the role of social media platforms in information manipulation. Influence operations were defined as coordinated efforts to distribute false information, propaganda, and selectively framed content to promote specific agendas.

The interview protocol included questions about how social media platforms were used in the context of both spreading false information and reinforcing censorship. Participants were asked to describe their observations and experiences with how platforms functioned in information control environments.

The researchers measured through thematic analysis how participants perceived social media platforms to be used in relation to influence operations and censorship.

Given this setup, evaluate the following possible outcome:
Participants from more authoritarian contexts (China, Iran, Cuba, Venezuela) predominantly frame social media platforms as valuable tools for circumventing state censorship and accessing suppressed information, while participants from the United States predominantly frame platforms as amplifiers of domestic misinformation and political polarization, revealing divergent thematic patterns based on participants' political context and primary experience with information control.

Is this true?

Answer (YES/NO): NO